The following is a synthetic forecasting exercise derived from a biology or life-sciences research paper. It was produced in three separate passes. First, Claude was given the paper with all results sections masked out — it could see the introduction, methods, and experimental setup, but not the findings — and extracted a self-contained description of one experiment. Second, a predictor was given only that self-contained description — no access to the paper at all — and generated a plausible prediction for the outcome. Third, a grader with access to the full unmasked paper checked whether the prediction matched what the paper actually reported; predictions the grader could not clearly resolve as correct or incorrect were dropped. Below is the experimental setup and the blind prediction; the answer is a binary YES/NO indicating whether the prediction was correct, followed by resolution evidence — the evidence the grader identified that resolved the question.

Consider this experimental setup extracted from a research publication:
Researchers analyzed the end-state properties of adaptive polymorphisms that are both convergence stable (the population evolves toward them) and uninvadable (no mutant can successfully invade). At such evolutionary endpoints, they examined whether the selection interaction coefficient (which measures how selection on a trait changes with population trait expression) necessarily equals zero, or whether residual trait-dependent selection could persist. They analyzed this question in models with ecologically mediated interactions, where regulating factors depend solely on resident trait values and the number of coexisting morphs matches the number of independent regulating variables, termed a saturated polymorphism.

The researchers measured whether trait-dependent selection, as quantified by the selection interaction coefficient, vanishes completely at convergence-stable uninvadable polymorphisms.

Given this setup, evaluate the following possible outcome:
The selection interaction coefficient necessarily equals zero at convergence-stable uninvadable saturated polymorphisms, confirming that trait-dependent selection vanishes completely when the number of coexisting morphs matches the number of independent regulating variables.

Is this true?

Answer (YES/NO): YES